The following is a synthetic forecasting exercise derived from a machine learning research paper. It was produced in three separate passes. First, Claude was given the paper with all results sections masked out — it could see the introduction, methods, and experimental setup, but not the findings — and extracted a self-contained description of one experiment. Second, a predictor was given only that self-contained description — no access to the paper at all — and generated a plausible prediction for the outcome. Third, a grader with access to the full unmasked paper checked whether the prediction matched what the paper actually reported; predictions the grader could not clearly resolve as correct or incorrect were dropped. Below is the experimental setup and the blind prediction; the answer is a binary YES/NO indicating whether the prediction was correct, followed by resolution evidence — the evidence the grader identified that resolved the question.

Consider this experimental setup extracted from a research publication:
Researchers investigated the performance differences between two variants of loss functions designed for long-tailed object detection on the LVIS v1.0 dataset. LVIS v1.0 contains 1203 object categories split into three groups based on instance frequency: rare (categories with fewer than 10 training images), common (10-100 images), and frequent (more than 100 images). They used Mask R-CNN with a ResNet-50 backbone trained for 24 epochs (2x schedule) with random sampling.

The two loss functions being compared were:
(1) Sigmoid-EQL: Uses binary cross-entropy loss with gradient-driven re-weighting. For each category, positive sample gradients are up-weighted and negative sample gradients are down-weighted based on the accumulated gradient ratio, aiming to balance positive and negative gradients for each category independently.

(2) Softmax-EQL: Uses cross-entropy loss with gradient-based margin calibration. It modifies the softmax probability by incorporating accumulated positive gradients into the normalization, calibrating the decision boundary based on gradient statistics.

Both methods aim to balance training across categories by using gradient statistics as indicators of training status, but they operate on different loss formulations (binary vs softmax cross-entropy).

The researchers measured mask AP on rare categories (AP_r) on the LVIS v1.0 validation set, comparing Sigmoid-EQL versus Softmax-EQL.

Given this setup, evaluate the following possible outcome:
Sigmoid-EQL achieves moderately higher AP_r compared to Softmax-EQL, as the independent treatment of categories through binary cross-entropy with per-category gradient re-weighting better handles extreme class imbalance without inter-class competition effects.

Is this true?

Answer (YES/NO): NO